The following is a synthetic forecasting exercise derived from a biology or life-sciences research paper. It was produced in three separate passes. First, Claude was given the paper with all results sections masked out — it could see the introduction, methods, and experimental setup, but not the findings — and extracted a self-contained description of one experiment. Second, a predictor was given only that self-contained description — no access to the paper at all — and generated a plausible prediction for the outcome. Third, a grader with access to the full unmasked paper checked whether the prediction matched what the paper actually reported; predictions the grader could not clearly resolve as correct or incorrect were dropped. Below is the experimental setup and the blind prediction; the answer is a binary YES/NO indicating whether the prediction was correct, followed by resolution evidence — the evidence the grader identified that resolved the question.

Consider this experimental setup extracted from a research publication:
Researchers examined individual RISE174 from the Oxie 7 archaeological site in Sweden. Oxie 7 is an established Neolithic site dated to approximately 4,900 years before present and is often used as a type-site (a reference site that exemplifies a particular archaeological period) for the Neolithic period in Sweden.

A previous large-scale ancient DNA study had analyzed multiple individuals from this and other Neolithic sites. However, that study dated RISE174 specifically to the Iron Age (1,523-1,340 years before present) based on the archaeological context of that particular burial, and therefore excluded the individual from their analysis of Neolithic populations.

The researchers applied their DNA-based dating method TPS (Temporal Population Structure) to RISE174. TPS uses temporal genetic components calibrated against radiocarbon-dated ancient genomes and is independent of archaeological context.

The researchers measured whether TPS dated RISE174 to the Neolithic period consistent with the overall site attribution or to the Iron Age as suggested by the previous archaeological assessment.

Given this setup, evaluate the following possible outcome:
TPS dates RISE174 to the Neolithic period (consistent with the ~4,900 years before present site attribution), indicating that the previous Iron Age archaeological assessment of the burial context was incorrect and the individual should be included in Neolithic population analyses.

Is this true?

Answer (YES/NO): YES